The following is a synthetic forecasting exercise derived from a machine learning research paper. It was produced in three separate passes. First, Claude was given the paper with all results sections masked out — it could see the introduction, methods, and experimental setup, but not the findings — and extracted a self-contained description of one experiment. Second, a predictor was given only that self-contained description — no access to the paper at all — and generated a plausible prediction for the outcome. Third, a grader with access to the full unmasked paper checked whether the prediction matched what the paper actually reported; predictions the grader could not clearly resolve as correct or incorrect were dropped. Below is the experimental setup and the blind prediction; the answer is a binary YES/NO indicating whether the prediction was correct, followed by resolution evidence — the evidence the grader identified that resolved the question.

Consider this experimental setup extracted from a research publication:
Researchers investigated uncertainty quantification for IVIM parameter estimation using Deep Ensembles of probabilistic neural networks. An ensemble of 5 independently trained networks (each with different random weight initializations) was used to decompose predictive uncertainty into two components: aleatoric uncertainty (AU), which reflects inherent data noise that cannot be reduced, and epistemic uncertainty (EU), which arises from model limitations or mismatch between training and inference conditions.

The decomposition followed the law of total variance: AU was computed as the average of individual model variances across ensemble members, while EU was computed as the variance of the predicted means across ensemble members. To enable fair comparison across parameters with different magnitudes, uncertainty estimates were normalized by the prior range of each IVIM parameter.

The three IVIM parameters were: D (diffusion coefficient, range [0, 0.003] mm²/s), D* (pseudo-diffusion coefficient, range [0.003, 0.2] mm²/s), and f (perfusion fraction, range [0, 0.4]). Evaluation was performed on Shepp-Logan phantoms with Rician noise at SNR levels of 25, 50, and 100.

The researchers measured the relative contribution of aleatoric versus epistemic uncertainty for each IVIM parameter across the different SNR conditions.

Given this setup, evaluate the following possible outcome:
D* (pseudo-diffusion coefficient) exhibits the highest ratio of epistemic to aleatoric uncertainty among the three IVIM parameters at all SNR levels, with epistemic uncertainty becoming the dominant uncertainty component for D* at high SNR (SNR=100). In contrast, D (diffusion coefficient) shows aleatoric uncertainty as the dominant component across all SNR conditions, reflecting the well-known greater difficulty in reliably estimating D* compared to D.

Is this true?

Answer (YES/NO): NO